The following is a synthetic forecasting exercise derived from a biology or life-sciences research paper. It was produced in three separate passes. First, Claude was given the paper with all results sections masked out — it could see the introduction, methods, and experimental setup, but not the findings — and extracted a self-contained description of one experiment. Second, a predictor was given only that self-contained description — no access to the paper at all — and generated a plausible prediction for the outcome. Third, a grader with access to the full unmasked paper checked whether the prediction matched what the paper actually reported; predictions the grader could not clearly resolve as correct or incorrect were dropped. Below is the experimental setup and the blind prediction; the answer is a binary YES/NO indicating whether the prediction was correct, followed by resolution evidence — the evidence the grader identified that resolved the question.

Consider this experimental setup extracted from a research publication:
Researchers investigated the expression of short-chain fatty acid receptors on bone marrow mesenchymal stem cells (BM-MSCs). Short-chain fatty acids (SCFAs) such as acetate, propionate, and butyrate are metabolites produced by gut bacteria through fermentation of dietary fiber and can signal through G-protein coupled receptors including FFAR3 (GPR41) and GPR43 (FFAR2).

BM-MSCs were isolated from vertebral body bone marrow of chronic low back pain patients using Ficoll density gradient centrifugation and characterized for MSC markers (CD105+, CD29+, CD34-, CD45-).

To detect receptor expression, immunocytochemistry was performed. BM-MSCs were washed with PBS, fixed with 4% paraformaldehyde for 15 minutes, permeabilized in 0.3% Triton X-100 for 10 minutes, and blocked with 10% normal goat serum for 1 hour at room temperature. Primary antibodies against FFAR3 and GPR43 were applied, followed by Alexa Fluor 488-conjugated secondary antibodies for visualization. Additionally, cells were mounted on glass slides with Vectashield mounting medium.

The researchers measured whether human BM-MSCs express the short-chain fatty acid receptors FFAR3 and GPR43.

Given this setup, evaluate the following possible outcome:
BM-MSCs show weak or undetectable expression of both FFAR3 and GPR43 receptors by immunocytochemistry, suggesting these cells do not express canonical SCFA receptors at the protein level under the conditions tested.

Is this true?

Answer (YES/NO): NO